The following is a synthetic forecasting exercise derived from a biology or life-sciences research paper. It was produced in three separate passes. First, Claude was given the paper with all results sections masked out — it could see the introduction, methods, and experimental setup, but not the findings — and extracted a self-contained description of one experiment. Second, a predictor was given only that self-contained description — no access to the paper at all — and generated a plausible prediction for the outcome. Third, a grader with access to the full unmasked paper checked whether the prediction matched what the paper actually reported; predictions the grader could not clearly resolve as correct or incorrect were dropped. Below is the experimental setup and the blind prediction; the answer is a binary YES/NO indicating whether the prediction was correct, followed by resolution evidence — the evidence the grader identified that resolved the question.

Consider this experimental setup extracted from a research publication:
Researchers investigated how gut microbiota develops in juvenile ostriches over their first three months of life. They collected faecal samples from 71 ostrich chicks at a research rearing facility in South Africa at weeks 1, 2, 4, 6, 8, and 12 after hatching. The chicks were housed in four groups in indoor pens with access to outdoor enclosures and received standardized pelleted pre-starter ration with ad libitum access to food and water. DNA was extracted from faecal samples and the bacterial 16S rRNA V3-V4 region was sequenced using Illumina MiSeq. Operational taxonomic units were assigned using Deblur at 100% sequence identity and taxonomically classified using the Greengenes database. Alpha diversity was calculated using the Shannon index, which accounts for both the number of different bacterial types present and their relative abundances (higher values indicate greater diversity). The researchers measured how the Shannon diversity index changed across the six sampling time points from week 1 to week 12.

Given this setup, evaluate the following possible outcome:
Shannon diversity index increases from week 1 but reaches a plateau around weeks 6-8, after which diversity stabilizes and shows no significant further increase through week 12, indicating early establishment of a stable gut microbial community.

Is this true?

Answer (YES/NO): NO